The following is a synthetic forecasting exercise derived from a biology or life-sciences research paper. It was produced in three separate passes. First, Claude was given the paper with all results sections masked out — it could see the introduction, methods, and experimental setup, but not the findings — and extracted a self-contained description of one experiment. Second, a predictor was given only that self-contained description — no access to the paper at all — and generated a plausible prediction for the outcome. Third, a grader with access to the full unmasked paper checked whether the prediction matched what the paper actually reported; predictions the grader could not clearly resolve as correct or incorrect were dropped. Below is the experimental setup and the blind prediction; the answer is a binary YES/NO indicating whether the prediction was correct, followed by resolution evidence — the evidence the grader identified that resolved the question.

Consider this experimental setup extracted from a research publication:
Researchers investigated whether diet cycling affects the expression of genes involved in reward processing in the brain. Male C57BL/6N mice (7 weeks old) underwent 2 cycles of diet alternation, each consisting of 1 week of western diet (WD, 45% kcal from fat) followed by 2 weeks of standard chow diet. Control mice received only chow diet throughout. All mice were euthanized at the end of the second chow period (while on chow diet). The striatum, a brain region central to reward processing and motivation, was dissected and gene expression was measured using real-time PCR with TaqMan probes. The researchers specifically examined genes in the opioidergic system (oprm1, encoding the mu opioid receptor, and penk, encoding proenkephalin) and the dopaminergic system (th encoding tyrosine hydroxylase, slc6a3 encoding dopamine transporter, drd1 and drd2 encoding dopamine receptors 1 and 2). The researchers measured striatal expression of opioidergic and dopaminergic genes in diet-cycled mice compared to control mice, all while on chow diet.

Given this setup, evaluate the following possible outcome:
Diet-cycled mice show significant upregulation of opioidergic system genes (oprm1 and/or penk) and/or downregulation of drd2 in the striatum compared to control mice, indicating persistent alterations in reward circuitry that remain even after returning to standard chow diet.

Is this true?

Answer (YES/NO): NO